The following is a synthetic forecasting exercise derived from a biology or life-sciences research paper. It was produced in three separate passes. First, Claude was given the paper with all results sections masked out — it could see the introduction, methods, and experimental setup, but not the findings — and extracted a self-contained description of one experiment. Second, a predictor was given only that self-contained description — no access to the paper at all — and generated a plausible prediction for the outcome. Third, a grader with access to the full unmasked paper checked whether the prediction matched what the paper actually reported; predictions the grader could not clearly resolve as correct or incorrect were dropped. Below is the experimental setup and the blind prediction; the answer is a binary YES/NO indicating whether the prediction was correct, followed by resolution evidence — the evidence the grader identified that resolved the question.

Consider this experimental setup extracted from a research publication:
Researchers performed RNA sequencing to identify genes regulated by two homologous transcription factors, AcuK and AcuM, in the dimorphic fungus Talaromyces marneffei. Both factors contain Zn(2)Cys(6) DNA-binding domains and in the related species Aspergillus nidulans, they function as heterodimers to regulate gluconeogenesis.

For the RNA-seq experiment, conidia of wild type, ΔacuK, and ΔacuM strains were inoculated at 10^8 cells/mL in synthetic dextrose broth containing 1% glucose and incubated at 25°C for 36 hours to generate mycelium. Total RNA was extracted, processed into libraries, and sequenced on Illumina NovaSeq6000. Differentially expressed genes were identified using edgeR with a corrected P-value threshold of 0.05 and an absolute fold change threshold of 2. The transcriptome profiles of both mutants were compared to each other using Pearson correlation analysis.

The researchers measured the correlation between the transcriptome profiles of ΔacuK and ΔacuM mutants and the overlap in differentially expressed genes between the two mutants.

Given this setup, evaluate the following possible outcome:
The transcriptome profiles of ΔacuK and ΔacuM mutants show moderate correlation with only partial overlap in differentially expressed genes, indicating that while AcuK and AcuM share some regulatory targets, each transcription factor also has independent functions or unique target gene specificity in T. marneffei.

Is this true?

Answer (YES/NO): NO